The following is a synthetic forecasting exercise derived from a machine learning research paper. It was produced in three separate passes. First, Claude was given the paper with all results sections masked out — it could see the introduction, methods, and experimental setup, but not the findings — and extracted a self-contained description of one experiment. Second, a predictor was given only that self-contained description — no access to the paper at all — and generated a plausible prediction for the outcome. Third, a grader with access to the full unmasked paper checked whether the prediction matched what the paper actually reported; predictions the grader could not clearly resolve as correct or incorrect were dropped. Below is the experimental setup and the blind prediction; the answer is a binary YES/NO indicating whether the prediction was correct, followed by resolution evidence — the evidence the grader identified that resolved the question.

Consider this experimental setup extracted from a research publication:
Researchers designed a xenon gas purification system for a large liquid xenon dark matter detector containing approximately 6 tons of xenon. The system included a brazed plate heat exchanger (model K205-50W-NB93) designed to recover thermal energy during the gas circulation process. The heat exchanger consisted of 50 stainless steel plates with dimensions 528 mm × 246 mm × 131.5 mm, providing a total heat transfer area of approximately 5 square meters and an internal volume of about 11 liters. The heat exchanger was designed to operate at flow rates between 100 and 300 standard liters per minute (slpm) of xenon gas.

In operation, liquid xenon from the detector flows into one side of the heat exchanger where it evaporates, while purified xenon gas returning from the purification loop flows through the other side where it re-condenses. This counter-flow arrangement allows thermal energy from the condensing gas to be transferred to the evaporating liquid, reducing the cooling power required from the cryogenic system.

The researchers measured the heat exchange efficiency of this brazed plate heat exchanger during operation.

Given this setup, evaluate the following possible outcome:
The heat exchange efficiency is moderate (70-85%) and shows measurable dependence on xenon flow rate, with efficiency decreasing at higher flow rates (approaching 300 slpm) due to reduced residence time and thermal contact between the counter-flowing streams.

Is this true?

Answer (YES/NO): NO